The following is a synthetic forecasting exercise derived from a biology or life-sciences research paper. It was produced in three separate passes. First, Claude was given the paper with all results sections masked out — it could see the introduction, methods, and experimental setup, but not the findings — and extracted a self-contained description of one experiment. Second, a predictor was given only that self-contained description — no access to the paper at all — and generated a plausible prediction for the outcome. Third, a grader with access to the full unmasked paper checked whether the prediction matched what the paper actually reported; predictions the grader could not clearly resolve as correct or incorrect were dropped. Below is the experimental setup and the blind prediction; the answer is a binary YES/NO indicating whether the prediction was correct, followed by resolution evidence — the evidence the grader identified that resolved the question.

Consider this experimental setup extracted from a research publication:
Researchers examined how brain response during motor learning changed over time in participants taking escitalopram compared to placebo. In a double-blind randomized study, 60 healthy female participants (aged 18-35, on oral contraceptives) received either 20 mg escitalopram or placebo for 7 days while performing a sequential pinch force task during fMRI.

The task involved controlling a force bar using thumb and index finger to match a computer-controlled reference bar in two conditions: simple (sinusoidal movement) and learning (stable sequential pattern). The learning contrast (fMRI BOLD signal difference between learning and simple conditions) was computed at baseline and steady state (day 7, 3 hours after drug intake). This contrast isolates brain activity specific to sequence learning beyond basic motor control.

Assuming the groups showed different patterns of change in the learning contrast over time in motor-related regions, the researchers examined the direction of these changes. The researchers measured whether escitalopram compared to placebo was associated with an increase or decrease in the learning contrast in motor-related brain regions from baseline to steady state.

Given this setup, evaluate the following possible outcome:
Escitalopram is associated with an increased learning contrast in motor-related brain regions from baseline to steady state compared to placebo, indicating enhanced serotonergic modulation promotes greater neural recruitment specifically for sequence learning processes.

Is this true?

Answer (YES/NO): NO